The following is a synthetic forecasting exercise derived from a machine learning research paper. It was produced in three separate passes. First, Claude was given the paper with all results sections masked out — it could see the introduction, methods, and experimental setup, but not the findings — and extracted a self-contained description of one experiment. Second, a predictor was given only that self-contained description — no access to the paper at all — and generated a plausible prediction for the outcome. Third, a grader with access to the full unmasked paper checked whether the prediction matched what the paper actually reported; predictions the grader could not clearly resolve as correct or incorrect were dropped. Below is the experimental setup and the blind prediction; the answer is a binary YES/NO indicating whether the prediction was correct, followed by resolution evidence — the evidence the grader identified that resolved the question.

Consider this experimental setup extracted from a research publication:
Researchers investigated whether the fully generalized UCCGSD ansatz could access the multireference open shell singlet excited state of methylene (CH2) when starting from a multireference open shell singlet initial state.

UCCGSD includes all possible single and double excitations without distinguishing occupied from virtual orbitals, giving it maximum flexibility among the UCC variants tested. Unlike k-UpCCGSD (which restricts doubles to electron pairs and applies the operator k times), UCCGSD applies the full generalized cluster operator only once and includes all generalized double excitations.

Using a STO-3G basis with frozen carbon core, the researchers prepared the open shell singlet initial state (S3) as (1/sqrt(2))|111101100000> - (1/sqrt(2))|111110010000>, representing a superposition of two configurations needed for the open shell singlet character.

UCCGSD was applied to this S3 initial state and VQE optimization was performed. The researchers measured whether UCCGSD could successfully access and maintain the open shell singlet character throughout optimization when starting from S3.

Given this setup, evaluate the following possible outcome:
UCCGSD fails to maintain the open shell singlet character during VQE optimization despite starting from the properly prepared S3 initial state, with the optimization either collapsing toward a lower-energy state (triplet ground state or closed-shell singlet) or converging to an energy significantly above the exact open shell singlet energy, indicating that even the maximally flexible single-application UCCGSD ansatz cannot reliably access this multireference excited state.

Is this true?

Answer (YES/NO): YES